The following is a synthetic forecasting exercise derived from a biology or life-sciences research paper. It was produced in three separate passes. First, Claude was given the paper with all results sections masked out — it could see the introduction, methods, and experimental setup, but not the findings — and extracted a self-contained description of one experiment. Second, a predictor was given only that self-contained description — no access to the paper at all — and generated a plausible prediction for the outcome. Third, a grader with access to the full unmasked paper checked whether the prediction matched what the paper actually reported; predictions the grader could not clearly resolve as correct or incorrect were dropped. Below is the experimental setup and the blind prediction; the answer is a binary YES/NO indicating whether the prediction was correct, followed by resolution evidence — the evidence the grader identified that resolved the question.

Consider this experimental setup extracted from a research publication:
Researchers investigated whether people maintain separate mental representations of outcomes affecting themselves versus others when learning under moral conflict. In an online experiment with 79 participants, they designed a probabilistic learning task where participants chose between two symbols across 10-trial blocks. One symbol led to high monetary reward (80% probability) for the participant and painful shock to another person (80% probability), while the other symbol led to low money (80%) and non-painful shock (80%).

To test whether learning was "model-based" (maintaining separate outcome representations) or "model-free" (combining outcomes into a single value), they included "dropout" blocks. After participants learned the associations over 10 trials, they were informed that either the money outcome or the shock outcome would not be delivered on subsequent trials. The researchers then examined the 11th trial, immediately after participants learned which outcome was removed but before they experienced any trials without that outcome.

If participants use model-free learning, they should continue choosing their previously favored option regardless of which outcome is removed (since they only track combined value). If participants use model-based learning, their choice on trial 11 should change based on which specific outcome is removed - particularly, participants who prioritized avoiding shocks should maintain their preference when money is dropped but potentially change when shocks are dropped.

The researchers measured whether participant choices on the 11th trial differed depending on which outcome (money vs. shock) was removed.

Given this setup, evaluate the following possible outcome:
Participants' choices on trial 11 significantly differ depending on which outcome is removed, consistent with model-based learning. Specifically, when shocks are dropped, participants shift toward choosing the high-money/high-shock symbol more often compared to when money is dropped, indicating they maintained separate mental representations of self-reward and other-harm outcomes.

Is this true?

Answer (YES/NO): YES